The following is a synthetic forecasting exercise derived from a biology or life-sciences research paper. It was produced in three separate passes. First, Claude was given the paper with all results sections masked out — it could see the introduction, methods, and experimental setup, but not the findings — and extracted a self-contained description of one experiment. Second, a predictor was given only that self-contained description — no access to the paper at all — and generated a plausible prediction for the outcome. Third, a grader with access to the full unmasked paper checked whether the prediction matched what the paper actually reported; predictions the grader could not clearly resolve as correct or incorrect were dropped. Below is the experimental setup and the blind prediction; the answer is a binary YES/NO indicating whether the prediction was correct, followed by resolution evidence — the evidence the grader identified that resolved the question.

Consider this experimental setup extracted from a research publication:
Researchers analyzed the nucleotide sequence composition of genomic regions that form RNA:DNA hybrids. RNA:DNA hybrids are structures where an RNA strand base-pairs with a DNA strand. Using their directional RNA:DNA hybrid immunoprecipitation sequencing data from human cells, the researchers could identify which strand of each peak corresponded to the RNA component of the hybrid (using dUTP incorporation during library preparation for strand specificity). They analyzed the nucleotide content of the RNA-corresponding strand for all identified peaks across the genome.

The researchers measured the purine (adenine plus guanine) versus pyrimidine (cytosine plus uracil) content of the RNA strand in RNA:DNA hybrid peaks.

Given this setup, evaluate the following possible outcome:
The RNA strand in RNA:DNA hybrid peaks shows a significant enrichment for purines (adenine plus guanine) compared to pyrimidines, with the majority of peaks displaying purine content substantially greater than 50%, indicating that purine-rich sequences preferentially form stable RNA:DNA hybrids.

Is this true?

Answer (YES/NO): YES